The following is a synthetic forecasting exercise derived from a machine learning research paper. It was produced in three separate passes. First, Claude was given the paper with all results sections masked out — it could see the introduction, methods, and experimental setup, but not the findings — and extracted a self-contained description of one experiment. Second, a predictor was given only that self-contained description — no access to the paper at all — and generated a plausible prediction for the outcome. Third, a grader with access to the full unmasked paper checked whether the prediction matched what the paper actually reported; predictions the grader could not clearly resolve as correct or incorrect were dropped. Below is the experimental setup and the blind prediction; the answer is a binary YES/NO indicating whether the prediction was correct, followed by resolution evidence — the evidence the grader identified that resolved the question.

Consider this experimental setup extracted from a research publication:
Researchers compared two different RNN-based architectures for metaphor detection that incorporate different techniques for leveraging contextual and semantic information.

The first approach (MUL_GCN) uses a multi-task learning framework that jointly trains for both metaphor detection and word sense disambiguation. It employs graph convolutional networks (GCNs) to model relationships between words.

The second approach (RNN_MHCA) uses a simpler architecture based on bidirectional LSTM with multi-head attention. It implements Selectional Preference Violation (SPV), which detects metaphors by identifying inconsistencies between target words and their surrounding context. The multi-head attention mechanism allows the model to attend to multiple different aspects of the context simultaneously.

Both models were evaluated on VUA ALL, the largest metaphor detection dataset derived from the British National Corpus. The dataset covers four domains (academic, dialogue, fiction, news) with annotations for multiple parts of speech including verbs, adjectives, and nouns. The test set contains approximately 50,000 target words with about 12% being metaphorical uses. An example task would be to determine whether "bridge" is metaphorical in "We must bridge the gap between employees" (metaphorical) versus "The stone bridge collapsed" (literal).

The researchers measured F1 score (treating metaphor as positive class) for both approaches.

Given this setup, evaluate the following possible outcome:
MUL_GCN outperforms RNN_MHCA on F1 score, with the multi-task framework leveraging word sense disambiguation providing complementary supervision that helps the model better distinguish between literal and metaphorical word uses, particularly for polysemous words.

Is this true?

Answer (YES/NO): YES